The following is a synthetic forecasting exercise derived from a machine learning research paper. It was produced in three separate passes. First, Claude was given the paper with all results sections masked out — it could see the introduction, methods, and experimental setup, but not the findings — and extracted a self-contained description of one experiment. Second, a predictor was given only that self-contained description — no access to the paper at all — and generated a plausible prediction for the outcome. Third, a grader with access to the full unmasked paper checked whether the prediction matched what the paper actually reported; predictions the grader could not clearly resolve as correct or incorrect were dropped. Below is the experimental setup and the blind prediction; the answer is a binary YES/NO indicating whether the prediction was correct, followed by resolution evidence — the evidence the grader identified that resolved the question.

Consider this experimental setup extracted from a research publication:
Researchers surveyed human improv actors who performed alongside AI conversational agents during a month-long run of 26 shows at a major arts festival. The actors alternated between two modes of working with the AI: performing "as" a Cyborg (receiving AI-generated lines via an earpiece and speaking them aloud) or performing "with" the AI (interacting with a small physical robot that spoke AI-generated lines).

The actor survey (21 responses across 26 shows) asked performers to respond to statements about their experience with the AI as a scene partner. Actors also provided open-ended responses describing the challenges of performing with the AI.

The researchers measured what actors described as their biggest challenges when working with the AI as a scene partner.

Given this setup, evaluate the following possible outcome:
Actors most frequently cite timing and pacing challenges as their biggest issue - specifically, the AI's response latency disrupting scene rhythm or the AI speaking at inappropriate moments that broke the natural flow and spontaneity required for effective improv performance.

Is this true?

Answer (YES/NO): NO